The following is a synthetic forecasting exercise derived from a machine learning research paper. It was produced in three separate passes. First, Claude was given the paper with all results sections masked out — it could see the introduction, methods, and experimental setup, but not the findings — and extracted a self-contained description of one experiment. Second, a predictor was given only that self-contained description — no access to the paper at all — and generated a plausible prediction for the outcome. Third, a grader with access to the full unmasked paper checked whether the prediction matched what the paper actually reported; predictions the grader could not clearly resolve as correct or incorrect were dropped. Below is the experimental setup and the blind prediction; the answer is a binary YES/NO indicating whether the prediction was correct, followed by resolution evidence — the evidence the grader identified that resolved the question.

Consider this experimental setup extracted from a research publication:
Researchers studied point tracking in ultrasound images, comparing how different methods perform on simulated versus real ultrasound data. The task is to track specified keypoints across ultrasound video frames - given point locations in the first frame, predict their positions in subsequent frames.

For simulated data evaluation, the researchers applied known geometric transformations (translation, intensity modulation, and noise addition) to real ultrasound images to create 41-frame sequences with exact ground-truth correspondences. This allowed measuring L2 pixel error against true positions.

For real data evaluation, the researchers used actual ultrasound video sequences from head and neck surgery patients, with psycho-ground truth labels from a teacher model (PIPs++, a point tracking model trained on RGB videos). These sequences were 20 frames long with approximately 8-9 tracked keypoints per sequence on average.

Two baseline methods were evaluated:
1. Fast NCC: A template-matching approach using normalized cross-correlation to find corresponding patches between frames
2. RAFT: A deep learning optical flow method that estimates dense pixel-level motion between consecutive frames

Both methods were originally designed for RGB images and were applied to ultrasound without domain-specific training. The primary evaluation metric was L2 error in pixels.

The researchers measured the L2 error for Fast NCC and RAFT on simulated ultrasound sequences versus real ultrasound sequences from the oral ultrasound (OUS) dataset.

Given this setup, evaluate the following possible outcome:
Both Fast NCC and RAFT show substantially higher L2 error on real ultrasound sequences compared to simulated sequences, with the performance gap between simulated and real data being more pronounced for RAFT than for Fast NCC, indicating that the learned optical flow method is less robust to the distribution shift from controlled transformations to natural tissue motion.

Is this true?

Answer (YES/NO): NO